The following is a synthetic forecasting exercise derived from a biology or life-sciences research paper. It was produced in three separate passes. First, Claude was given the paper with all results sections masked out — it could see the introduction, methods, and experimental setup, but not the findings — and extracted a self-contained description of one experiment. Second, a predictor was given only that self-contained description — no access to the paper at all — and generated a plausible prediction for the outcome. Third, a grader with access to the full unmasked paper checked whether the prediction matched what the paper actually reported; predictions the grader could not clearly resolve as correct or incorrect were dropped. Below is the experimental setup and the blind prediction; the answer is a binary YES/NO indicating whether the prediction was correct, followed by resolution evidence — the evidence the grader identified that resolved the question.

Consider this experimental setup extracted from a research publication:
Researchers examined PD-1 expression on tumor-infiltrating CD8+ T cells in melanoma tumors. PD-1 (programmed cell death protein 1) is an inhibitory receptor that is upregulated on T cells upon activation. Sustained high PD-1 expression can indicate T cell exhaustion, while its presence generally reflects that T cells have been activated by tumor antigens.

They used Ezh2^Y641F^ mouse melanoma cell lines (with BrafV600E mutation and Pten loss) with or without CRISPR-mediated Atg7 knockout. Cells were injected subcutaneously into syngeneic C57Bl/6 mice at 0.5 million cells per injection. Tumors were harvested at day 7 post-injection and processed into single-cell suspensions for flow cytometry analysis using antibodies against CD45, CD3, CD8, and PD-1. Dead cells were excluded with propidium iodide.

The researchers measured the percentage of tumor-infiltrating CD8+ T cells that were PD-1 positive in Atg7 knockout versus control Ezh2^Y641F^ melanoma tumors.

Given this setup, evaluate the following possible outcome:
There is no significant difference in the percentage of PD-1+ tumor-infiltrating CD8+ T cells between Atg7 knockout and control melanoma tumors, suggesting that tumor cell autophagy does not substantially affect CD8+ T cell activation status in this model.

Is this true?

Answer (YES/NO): NO